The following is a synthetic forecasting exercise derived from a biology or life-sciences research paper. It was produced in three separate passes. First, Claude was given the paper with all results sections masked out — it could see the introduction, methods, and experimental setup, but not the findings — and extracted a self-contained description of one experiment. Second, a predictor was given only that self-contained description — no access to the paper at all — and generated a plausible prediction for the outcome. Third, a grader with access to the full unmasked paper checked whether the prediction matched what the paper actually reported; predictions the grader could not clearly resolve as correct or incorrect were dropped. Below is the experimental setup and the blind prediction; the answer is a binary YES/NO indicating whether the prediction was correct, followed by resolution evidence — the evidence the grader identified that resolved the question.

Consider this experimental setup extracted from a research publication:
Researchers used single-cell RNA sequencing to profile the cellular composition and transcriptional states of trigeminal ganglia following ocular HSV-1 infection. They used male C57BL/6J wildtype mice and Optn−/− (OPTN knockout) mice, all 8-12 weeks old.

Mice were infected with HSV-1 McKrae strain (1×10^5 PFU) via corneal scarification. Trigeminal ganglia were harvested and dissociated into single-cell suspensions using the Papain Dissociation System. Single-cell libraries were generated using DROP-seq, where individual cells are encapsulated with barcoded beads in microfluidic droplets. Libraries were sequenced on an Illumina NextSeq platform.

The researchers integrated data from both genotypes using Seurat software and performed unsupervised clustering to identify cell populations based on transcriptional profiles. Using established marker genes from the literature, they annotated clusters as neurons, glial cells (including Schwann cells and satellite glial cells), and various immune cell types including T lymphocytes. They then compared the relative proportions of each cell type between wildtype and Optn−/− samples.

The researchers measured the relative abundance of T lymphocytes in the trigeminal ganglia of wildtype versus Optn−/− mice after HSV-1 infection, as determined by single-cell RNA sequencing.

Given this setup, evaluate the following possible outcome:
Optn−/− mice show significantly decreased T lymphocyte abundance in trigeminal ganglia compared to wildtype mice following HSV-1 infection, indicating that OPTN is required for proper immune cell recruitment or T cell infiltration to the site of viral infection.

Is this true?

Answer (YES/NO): NO